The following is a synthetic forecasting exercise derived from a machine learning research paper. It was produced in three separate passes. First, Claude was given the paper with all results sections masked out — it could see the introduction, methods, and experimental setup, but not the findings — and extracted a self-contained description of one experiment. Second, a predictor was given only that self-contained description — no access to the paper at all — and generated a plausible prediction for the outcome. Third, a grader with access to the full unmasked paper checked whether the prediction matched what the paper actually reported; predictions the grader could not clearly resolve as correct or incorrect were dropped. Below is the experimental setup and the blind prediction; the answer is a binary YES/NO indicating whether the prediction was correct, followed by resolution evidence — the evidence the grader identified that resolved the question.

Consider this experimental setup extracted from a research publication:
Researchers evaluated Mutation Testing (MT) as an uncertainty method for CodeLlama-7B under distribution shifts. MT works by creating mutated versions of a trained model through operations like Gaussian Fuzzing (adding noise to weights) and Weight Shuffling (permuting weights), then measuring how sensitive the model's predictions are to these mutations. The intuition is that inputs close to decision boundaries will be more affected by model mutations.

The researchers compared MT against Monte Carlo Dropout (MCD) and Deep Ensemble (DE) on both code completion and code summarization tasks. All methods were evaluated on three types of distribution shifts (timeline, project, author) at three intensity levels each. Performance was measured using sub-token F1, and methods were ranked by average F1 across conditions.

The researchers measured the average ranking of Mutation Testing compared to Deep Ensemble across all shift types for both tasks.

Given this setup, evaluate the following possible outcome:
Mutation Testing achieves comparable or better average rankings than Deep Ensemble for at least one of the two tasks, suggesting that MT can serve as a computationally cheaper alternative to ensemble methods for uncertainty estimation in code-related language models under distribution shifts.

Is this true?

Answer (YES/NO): NO